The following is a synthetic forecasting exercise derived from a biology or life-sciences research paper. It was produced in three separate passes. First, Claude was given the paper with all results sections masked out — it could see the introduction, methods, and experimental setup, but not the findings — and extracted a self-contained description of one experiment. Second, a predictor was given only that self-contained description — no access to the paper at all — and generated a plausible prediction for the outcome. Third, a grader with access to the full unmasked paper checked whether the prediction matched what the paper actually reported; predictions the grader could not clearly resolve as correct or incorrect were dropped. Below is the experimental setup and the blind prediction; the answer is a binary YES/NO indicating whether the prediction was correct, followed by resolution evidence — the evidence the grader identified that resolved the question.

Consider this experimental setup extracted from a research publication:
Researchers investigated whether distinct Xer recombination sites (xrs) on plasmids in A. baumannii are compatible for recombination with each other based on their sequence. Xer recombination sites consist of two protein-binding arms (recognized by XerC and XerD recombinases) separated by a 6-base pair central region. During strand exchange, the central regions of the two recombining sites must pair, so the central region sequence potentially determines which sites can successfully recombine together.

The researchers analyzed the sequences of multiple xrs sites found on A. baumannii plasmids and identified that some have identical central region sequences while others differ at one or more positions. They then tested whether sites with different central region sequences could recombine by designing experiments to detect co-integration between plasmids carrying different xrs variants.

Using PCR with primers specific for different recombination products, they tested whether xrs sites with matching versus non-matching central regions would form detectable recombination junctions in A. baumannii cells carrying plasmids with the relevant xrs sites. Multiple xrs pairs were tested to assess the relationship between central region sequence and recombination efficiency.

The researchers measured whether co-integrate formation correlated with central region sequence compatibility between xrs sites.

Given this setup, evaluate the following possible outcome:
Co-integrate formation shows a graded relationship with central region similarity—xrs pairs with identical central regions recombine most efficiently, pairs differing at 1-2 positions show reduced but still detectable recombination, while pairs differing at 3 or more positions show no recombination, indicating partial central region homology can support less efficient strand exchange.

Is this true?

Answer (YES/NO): NO